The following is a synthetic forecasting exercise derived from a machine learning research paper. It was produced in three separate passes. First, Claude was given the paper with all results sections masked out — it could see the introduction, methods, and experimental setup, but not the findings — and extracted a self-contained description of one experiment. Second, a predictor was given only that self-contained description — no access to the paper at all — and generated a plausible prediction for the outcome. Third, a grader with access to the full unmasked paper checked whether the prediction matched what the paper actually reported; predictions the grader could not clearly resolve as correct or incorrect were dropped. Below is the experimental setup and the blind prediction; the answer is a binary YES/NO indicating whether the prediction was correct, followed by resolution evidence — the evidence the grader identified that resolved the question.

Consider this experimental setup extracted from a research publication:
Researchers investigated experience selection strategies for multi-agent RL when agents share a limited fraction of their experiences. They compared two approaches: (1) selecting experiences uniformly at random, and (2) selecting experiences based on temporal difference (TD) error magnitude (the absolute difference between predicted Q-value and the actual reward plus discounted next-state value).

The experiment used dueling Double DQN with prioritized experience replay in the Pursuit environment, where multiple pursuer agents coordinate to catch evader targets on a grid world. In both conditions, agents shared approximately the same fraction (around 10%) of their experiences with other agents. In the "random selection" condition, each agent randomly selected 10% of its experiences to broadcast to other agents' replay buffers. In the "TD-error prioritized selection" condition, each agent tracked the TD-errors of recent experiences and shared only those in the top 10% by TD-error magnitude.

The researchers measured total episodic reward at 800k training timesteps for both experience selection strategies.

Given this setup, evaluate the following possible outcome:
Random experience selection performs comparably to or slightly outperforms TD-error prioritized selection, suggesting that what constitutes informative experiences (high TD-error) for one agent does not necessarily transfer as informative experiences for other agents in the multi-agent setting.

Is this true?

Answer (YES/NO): NO